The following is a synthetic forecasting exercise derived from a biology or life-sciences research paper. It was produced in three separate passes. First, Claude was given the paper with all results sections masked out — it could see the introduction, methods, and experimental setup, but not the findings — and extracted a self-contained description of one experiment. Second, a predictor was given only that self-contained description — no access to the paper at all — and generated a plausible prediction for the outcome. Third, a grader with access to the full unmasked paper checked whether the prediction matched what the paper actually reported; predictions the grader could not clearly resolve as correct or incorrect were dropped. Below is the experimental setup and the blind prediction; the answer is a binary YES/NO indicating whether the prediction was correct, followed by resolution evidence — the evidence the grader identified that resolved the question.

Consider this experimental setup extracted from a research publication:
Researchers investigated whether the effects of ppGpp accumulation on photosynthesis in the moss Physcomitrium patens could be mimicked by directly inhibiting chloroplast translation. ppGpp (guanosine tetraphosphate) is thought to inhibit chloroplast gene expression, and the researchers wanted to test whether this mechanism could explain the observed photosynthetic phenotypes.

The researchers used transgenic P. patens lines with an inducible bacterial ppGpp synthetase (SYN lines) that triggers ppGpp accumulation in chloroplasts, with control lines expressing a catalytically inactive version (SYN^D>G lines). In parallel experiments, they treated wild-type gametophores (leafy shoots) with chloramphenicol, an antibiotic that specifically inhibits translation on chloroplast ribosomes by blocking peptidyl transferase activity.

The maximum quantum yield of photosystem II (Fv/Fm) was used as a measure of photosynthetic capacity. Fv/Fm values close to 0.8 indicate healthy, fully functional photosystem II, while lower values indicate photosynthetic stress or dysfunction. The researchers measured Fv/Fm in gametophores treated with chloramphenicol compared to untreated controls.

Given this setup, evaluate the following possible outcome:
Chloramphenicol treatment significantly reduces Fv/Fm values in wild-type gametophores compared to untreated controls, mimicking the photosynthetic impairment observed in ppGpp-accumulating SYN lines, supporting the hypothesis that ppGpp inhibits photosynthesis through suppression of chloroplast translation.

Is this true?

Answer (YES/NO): YES